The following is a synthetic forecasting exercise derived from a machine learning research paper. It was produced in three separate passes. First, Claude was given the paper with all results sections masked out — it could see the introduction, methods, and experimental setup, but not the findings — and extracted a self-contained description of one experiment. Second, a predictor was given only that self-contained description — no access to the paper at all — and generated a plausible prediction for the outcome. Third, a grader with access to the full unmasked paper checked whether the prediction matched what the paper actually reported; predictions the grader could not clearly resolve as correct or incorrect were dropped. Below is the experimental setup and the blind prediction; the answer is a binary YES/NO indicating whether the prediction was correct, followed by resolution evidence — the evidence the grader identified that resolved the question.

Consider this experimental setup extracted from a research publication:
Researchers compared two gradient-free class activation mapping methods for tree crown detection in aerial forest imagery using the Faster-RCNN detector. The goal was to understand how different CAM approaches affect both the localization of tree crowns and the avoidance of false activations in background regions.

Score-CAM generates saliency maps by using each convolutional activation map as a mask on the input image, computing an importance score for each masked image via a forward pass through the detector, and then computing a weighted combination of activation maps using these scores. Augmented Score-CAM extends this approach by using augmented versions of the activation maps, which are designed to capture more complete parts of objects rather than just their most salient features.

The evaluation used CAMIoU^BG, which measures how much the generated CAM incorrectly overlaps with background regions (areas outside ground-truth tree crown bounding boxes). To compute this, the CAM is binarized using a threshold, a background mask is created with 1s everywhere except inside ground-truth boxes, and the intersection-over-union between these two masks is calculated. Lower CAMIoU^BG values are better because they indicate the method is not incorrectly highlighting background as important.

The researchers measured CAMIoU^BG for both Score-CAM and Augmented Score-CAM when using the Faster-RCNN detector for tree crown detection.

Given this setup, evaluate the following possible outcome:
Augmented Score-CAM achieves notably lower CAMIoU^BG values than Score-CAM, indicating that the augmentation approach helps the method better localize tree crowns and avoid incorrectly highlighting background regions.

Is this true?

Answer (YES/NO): YES